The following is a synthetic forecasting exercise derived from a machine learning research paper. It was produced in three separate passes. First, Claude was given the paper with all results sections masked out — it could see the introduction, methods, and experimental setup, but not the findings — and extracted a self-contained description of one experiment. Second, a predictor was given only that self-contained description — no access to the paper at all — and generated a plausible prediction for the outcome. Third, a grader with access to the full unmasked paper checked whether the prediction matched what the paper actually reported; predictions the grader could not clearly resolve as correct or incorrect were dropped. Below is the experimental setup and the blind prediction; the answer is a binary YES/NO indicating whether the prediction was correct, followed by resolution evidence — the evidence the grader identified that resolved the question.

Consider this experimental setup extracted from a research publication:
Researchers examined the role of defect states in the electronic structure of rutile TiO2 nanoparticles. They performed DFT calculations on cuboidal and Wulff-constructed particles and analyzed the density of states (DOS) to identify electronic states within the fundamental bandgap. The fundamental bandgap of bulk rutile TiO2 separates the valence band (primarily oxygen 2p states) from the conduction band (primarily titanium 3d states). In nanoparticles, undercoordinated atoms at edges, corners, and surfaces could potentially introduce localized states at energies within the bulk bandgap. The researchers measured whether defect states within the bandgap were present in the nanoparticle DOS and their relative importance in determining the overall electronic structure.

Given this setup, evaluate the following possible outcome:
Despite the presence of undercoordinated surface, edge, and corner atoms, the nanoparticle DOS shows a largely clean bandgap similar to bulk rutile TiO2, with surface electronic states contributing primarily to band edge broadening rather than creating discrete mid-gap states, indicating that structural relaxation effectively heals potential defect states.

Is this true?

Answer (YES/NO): NO